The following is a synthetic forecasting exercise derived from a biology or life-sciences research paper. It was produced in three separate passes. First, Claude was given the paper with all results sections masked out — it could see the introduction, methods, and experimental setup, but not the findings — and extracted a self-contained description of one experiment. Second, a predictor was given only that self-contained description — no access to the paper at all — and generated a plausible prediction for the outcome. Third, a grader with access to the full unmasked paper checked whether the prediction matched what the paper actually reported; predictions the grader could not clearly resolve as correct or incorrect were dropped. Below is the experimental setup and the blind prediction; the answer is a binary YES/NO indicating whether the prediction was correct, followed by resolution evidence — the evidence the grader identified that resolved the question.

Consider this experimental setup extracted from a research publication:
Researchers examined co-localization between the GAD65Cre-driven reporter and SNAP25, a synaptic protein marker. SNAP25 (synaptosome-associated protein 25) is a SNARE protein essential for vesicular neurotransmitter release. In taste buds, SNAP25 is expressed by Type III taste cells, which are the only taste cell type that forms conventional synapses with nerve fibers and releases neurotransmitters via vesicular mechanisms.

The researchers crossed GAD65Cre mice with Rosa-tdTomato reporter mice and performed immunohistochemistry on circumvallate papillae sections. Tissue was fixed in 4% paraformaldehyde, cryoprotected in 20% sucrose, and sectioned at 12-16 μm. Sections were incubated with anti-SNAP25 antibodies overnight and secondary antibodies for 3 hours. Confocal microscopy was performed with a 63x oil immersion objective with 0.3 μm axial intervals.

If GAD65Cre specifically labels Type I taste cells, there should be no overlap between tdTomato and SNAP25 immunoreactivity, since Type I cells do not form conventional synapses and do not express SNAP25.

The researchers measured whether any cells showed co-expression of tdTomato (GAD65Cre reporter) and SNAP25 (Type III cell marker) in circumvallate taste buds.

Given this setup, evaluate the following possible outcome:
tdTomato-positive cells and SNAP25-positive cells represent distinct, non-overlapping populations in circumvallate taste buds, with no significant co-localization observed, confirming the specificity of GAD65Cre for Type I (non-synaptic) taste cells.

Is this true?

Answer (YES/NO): NO